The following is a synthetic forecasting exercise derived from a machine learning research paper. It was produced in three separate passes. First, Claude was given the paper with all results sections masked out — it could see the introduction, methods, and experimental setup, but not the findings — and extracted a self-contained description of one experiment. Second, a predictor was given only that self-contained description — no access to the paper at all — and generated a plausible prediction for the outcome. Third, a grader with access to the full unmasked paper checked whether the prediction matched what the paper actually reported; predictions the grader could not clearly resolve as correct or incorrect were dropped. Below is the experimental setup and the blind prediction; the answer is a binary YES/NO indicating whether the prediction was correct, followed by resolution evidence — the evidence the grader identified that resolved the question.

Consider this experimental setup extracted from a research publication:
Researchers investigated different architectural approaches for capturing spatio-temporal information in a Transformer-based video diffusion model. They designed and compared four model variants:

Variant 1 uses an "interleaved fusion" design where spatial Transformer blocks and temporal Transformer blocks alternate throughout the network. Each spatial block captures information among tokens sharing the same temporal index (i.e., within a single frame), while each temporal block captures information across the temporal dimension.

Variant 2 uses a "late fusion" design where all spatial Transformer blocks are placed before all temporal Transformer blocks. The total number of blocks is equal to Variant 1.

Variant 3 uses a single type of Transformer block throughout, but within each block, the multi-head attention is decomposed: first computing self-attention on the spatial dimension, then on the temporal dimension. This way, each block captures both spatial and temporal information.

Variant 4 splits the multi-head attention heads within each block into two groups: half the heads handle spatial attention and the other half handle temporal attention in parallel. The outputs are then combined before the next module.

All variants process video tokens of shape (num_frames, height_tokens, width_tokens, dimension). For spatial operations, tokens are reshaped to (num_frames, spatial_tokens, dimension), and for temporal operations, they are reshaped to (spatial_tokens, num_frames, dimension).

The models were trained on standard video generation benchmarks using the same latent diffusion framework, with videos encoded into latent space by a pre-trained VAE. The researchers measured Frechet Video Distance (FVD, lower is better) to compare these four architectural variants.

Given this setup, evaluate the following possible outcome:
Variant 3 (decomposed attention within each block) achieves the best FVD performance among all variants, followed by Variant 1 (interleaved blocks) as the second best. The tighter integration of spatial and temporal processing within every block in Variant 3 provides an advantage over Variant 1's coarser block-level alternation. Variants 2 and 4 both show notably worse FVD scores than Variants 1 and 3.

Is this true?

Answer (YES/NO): NO